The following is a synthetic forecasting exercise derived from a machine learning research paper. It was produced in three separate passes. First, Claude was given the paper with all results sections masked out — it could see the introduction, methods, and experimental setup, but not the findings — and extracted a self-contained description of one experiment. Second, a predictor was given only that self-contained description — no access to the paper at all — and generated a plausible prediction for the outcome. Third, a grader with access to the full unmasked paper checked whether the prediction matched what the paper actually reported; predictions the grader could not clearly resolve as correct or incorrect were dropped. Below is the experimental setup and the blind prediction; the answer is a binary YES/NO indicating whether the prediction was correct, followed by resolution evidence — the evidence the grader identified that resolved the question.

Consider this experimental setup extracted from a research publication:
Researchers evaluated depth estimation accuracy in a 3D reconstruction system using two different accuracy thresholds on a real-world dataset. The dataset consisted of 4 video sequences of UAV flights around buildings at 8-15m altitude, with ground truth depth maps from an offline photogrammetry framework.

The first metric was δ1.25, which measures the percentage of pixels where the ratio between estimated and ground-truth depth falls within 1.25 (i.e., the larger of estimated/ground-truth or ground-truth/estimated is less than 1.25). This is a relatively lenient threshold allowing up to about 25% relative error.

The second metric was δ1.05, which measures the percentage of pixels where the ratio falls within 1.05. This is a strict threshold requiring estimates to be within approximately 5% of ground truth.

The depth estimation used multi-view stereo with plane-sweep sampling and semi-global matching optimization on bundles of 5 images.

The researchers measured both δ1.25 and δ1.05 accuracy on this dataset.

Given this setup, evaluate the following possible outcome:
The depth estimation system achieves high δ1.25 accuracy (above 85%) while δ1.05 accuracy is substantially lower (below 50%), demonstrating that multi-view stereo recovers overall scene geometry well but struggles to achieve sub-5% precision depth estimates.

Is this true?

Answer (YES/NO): NO